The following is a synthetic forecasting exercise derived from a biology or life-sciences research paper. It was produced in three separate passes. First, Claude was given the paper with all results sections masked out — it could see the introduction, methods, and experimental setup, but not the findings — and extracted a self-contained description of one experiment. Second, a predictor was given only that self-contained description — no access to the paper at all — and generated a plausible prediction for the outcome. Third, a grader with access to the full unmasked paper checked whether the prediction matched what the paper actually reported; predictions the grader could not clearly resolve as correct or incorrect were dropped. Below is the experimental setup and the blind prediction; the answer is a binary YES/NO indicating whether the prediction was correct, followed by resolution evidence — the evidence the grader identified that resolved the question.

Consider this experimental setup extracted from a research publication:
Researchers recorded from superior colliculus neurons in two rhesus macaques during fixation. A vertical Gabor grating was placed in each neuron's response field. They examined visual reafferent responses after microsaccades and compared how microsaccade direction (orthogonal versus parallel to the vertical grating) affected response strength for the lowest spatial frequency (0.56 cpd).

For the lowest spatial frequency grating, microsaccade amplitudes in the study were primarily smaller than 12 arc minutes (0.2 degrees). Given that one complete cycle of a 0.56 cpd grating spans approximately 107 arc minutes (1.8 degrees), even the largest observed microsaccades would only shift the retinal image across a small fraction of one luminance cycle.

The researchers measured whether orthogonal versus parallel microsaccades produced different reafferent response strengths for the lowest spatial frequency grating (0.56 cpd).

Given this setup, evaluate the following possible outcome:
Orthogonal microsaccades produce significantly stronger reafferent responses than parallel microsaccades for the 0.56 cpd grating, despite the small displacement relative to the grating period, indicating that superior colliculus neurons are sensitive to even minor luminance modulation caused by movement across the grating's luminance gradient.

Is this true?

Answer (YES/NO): NO